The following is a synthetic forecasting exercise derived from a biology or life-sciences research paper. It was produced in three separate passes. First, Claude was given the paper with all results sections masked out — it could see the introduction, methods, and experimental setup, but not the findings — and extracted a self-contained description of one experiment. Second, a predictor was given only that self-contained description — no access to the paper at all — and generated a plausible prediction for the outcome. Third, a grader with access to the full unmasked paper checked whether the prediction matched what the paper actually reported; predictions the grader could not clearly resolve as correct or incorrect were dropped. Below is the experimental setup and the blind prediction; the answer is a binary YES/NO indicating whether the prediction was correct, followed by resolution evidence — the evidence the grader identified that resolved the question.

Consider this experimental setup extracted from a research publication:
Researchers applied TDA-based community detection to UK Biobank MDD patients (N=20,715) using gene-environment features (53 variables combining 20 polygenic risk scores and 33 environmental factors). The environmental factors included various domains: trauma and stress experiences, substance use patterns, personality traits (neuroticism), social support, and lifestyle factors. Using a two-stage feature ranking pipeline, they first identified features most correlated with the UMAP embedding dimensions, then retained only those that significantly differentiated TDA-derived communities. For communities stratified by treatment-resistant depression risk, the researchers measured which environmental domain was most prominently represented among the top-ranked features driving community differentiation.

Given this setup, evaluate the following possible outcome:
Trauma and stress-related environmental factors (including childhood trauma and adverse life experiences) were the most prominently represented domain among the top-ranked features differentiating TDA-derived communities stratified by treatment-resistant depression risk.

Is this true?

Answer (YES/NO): YES